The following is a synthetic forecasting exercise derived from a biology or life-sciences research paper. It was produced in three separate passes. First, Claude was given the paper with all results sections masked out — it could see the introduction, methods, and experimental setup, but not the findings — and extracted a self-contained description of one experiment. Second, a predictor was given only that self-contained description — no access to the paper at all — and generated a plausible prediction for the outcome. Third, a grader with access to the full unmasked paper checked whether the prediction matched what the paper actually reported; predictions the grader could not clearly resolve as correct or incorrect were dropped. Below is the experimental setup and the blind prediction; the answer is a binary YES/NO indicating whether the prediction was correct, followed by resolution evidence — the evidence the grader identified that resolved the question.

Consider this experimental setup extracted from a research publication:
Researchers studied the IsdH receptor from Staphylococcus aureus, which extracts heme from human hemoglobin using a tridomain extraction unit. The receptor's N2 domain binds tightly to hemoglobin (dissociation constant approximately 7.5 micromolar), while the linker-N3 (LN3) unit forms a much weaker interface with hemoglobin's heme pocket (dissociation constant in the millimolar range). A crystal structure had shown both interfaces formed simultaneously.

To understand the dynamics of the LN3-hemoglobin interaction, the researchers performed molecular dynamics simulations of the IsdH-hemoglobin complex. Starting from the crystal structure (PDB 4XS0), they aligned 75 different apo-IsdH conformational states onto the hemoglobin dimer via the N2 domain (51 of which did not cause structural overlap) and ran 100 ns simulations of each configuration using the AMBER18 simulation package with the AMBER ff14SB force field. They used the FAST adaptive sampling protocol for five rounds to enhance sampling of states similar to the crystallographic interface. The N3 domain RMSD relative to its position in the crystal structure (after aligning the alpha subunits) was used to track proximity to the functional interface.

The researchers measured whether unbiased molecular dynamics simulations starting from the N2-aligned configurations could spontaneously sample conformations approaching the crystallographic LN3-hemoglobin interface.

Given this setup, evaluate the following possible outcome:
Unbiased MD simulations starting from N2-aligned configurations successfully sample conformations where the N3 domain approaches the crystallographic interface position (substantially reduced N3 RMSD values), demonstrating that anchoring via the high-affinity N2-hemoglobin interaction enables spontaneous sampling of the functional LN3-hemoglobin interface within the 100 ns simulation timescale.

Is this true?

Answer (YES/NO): NO